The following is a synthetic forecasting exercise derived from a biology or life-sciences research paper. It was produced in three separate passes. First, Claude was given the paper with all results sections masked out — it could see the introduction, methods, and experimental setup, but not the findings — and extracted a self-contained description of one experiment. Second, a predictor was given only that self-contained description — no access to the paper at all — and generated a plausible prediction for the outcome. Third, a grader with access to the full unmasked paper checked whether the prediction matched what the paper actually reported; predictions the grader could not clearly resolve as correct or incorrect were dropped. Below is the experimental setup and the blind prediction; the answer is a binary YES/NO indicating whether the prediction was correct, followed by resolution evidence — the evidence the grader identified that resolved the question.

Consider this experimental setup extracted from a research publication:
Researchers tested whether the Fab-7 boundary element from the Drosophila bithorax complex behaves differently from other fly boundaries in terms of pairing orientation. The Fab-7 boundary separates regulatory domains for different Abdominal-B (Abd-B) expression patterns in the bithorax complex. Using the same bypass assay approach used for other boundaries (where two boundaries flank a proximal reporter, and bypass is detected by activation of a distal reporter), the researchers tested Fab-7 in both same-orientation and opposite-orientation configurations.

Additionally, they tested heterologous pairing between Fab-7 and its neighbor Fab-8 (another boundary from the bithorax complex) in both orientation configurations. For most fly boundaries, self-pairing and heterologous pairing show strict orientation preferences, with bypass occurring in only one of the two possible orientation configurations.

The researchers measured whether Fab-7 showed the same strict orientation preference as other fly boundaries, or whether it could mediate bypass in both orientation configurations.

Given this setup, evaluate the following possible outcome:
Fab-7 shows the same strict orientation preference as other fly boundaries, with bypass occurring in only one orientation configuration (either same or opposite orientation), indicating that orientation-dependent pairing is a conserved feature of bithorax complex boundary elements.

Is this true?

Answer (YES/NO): NO